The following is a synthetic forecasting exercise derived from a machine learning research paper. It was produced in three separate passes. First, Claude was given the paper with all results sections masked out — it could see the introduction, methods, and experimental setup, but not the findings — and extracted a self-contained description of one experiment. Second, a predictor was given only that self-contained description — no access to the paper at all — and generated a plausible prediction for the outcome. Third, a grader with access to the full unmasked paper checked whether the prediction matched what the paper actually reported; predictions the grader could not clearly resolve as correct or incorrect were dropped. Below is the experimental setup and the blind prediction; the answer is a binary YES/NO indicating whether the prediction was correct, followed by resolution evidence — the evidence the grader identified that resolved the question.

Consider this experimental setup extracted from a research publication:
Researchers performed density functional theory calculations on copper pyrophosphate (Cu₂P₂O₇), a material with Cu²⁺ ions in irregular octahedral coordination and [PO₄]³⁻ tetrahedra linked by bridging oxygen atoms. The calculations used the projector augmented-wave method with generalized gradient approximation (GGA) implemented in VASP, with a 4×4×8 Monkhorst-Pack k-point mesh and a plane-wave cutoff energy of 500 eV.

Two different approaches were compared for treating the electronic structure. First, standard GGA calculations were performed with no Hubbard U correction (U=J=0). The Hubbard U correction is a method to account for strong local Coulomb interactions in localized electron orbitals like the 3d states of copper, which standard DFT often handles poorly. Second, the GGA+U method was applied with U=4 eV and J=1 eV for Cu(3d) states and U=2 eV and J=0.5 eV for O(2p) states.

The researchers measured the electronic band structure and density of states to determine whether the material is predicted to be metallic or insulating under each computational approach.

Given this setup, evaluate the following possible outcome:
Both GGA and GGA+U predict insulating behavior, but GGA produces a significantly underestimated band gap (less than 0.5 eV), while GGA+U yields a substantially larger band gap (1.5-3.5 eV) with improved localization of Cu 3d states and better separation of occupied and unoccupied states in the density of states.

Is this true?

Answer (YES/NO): NO